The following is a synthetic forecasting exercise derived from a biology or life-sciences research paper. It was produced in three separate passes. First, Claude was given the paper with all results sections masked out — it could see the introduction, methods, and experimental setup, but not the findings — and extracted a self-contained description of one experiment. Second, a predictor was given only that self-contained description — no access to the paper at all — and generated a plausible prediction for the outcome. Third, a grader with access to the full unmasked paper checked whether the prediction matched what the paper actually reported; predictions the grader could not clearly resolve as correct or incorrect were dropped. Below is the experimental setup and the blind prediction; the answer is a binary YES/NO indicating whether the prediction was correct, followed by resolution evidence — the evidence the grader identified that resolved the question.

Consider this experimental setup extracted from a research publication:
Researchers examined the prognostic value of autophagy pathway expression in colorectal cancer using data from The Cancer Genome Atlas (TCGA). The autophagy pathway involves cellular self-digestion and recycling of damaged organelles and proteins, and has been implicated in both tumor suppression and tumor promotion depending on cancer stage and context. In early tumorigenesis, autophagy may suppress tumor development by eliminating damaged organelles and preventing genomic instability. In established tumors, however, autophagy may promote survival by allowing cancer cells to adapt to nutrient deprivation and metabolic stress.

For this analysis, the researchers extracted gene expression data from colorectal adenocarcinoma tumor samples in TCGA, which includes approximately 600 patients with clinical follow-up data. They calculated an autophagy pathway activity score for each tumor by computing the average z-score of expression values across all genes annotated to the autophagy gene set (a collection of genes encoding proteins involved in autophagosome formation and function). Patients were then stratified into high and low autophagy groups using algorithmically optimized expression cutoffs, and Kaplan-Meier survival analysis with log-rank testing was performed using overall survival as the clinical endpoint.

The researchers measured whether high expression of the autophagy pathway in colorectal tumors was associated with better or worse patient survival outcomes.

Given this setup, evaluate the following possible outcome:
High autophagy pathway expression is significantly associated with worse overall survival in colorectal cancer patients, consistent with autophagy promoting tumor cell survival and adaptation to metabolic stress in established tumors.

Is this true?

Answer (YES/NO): YES